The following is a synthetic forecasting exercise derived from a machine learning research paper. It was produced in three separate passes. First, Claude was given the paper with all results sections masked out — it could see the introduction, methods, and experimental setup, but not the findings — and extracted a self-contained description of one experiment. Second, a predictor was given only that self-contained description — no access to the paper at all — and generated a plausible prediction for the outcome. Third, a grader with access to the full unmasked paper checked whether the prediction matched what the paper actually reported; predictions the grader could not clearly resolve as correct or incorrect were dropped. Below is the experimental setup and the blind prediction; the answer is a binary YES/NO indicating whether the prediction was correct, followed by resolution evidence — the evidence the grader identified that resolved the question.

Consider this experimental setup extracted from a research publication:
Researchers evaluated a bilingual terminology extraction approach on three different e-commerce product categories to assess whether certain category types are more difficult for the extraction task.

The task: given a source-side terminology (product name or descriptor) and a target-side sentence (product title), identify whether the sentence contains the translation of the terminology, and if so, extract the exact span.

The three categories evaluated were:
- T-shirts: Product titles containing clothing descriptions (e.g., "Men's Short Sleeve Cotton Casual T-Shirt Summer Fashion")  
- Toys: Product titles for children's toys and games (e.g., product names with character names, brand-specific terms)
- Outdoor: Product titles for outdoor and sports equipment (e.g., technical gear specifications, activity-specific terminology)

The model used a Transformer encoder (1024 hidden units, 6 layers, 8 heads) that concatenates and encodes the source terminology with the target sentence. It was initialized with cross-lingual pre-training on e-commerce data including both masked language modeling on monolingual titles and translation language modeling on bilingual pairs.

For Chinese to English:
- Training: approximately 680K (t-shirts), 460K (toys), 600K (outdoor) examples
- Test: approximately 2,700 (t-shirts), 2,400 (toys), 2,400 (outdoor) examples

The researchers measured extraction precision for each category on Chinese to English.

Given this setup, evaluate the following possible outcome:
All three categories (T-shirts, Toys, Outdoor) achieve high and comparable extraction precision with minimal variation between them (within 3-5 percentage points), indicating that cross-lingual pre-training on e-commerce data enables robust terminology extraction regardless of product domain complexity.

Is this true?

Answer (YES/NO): YES